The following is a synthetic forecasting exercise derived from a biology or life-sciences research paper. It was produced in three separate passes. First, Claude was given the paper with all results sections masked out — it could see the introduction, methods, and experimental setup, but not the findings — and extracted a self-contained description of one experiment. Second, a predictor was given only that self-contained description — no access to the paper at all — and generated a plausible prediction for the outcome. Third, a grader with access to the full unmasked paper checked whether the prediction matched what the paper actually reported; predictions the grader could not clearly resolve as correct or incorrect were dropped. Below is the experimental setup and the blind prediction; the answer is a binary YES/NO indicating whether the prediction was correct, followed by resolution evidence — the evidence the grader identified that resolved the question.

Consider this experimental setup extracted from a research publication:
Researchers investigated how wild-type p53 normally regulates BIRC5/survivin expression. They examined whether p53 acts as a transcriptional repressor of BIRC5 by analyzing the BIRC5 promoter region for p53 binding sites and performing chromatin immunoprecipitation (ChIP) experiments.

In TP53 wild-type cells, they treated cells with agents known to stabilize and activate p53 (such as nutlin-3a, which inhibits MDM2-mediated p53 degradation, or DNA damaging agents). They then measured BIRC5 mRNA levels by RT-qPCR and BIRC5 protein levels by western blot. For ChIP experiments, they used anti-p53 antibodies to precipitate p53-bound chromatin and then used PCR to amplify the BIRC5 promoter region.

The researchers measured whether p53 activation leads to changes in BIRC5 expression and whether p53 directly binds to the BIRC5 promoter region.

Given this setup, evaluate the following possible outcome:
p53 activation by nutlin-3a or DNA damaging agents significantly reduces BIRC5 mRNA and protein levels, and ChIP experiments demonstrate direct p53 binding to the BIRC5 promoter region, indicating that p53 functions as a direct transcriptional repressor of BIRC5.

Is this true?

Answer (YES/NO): NO